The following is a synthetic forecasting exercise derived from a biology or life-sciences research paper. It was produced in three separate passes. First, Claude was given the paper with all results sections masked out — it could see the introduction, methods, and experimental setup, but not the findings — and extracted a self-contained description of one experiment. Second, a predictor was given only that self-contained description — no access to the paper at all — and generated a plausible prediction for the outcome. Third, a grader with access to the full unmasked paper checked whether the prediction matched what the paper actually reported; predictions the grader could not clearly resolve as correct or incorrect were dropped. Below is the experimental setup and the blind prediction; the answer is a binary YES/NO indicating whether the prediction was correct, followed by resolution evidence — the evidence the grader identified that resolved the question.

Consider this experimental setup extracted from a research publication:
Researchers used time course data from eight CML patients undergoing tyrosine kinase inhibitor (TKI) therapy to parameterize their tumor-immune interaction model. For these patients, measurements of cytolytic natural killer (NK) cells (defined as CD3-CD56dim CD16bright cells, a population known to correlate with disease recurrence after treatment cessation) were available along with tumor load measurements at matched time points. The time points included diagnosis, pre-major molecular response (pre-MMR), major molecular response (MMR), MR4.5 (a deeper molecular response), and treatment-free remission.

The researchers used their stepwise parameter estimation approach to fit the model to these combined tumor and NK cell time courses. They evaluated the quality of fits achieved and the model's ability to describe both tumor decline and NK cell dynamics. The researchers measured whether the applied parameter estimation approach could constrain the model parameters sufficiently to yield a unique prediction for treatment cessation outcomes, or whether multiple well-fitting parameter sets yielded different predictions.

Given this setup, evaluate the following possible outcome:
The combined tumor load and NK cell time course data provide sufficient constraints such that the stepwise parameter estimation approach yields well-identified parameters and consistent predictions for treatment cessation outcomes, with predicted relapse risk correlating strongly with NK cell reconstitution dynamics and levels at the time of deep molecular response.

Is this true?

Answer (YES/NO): NO